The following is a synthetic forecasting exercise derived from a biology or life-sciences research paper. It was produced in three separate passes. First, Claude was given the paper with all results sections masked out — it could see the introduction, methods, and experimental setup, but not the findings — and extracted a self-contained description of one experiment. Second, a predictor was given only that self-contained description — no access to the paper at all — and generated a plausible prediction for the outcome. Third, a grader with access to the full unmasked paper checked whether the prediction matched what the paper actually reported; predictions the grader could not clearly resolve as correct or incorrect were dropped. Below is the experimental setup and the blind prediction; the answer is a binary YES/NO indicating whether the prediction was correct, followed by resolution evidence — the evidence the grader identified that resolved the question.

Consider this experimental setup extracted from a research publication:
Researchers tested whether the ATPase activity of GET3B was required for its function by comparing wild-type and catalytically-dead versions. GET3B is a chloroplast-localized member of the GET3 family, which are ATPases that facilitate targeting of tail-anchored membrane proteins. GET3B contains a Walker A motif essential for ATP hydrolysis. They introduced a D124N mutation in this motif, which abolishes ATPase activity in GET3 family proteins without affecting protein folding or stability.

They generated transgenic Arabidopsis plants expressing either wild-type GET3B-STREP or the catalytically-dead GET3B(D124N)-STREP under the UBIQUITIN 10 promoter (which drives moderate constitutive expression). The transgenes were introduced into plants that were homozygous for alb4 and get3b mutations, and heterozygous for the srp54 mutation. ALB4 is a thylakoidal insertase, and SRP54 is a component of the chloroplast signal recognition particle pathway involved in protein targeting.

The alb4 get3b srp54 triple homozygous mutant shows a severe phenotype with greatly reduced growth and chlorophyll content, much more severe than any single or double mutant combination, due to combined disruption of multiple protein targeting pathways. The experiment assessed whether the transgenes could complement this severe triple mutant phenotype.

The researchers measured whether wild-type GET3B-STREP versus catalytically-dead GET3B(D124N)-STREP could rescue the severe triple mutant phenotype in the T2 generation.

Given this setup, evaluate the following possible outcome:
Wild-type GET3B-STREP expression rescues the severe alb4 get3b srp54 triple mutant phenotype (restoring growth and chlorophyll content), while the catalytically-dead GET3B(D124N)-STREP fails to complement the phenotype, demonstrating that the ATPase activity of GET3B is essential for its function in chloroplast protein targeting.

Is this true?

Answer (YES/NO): YES